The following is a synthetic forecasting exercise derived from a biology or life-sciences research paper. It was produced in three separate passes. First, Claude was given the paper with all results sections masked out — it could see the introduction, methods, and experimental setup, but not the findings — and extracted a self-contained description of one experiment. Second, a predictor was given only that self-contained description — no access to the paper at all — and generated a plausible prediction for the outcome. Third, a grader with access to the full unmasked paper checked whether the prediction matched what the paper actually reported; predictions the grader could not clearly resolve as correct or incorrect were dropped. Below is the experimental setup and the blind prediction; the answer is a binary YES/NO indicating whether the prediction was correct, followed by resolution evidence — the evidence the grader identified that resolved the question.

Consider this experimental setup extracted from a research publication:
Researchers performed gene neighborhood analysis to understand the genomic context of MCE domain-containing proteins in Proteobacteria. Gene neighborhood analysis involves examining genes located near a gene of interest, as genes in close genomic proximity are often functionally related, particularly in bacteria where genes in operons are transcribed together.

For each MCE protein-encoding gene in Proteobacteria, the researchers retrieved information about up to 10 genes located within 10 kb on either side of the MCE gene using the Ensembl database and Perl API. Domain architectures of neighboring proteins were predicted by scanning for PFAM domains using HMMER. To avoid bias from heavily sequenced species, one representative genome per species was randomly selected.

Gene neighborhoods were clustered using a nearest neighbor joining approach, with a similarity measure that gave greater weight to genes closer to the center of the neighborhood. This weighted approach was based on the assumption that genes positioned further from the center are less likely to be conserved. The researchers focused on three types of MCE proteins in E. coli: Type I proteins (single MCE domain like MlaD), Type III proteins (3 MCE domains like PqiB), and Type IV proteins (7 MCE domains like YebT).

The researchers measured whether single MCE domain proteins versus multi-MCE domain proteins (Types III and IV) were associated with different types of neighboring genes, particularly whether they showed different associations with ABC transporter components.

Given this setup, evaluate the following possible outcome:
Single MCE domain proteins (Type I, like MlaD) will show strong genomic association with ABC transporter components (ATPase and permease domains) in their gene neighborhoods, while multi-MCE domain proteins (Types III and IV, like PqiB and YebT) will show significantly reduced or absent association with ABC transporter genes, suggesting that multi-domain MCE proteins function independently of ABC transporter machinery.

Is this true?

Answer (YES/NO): YES